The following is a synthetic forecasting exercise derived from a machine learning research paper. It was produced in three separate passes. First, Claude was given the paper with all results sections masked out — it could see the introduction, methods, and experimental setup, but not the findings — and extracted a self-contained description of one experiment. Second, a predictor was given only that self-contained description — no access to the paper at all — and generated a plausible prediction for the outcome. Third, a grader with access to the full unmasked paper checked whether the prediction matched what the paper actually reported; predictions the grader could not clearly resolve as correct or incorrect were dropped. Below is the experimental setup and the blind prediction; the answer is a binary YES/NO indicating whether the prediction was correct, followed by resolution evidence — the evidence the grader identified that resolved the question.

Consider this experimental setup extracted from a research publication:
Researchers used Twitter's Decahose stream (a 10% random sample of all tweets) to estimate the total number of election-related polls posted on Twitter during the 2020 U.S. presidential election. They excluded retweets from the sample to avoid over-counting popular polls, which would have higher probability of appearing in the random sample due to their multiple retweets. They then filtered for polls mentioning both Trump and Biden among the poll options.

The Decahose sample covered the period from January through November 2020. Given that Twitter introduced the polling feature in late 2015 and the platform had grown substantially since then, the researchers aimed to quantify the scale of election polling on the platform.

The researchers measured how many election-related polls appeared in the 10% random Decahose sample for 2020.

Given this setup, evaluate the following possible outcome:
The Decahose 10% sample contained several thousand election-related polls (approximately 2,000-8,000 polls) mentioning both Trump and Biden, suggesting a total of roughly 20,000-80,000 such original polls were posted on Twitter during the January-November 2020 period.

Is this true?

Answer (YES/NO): NO